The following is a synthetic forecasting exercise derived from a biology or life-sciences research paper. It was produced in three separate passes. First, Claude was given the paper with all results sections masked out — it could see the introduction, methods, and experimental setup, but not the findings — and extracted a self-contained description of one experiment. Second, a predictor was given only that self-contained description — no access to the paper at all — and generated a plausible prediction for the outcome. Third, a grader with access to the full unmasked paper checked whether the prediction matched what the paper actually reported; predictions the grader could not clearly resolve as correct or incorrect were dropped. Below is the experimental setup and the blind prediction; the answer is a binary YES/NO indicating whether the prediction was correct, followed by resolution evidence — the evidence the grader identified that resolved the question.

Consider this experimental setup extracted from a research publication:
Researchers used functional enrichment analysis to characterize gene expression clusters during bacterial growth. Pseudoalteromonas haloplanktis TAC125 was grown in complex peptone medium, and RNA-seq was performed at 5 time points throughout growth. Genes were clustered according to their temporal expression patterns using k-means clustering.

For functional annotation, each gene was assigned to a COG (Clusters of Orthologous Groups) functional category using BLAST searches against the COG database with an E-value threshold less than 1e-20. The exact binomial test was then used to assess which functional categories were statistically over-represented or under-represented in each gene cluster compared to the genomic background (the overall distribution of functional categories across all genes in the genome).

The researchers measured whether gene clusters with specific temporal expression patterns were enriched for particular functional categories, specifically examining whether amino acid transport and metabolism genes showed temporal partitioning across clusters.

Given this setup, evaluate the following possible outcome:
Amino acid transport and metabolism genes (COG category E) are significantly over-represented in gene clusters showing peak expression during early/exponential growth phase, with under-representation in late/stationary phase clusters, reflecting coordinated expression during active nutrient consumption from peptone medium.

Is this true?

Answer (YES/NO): NO